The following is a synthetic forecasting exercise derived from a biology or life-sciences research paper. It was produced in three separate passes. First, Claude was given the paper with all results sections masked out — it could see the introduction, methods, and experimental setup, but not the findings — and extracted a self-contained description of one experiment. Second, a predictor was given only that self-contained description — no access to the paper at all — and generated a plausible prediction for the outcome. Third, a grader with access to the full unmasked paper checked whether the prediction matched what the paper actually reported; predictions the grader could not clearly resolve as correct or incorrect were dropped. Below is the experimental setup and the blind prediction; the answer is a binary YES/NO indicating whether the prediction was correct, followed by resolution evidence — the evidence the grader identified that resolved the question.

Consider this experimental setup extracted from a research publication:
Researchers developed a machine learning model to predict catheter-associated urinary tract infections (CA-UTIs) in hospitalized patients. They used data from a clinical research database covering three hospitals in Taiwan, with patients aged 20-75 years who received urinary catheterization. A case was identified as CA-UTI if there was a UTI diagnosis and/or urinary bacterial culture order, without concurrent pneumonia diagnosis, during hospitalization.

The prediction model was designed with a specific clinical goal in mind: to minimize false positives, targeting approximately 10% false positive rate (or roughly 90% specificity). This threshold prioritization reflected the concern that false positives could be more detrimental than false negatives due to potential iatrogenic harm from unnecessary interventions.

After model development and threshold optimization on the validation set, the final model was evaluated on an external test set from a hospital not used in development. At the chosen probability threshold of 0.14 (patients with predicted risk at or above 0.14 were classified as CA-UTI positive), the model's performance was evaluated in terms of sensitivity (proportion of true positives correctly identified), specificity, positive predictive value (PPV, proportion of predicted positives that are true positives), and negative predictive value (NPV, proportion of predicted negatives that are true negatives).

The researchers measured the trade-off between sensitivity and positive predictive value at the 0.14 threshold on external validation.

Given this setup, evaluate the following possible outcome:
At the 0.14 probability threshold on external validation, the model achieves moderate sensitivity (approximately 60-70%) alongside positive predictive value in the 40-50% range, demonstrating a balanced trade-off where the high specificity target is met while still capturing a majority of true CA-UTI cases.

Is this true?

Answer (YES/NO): NO